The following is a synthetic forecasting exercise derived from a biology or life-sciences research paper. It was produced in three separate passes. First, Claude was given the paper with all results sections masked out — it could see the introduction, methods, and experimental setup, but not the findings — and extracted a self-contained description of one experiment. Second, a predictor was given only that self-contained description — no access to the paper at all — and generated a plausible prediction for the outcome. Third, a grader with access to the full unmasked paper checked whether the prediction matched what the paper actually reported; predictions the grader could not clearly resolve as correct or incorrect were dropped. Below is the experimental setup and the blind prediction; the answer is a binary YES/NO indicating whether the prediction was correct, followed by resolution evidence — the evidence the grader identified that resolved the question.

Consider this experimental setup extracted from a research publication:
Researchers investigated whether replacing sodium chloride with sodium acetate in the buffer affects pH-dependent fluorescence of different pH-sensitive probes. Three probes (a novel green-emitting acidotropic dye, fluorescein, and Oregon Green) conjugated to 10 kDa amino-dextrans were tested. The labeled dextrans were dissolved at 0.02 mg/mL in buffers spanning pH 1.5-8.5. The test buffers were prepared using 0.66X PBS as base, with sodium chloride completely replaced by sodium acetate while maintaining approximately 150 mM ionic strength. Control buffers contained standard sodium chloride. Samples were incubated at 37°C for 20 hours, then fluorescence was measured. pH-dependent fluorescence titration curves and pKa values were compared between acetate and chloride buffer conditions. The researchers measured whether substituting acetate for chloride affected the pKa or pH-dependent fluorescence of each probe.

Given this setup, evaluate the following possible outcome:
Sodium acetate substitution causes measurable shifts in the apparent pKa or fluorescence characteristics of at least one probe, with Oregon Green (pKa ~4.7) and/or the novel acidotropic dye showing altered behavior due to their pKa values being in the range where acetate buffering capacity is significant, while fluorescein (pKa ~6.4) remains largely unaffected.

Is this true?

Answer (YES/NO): NO